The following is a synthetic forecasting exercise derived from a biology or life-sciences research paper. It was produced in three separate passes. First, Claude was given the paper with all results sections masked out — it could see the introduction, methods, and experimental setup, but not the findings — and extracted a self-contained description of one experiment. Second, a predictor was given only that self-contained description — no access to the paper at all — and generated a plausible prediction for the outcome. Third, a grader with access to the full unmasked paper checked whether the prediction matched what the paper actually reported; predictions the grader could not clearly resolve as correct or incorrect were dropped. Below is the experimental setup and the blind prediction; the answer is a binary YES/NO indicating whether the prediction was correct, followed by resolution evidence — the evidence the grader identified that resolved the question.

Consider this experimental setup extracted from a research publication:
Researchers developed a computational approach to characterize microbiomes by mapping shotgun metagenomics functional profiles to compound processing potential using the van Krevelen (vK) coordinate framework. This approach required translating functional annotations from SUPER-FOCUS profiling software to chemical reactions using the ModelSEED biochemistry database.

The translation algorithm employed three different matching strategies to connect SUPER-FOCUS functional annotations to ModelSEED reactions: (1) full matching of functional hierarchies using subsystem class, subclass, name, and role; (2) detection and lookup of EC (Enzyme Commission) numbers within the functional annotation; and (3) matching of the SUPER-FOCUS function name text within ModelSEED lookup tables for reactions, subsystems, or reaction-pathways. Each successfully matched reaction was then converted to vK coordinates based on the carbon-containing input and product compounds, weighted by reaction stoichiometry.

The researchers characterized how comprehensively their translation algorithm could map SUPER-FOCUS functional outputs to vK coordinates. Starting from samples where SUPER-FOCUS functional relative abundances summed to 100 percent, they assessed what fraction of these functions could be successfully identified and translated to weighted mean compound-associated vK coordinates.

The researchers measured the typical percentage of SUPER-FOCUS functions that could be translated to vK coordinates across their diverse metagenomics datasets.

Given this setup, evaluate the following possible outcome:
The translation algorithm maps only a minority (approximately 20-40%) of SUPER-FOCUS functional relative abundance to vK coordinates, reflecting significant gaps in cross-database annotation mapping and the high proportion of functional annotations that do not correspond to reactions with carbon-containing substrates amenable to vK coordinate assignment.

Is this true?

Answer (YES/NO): NO